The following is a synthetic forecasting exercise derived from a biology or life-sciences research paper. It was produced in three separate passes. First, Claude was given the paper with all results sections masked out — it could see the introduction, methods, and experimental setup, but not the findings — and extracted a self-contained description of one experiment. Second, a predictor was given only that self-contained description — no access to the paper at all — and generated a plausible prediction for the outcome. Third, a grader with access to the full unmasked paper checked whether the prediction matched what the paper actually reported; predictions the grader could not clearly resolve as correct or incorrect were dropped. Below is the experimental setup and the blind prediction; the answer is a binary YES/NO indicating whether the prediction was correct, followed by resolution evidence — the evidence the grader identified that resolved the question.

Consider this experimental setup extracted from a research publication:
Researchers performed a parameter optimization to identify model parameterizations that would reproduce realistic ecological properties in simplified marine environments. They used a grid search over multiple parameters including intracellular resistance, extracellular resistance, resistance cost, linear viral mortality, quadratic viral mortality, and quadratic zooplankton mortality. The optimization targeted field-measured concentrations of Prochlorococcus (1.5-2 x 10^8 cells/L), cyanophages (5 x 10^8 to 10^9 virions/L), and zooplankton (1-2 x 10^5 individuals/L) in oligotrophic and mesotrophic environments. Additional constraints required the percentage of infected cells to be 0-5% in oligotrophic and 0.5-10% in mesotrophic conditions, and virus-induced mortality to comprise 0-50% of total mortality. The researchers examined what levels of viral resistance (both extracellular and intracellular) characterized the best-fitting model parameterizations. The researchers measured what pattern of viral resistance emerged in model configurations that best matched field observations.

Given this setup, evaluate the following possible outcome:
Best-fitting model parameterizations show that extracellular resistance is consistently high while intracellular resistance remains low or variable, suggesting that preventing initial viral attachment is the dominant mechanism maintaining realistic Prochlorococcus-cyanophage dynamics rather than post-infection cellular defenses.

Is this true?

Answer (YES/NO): NO